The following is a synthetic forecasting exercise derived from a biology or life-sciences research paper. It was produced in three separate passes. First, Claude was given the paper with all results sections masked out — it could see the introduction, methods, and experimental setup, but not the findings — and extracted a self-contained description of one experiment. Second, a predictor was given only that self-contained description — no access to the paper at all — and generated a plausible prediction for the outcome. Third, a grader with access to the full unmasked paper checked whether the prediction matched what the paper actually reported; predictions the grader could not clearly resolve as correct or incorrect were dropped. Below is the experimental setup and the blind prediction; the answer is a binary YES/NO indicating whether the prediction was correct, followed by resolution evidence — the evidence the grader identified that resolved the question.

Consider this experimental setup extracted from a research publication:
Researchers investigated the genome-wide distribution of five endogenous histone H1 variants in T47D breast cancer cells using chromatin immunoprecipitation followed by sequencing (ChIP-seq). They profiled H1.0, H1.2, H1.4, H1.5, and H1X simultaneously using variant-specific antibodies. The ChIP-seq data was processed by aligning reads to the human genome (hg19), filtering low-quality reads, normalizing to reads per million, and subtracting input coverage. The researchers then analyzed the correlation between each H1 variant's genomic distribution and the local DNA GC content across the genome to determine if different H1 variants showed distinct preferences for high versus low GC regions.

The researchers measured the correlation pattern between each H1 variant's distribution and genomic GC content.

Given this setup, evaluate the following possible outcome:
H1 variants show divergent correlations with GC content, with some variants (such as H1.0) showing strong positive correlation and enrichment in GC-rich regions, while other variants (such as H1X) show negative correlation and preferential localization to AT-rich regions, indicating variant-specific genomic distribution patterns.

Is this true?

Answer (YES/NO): NO